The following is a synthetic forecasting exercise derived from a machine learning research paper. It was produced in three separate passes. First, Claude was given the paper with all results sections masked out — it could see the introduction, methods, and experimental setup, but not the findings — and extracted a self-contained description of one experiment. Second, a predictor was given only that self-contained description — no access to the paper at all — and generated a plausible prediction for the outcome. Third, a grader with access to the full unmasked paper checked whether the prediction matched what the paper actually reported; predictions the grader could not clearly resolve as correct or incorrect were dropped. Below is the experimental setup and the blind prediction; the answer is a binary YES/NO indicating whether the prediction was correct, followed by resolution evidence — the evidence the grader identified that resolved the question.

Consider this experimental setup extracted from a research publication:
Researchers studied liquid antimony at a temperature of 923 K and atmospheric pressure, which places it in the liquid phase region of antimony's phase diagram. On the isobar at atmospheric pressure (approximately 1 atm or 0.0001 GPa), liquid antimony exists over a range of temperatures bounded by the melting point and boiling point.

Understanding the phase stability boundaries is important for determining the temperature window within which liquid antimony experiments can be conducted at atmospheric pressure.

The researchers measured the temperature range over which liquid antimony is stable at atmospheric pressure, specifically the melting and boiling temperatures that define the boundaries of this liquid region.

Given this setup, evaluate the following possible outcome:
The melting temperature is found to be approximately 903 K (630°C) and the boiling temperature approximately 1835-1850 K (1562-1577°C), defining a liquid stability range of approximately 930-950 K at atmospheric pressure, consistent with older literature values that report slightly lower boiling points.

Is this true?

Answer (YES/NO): NO